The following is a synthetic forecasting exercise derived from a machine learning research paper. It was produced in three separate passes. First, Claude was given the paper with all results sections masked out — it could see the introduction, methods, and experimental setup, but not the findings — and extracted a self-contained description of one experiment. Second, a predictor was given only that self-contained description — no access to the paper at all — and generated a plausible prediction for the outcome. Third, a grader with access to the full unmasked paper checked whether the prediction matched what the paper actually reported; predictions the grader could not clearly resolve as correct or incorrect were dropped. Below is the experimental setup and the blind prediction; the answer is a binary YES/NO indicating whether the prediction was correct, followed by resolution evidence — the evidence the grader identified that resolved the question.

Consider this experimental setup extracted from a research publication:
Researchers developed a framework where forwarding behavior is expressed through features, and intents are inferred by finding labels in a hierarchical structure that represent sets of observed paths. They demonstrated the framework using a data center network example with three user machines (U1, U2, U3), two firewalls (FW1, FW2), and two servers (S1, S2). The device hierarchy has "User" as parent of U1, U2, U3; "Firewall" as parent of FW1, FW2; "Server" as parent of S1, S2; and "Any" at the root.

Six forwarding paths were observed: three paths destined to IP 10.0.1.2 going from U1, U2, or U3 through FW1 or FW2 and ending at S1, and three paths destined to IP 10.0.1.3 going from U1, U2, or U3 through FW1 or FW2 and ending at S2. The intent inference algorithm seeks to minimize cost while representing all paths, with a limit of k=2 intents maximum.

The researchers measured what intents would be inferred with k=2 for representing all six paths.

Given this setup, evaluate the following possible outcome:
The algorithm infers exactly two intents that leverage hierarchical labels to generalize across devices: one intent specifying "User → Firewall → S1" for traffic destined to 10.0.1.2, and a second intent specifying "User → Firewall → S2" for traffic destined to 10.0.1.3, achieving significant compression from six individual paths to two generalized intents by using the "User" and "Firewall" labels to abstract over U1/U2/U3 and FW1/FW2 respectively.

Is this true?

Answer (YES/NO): YES